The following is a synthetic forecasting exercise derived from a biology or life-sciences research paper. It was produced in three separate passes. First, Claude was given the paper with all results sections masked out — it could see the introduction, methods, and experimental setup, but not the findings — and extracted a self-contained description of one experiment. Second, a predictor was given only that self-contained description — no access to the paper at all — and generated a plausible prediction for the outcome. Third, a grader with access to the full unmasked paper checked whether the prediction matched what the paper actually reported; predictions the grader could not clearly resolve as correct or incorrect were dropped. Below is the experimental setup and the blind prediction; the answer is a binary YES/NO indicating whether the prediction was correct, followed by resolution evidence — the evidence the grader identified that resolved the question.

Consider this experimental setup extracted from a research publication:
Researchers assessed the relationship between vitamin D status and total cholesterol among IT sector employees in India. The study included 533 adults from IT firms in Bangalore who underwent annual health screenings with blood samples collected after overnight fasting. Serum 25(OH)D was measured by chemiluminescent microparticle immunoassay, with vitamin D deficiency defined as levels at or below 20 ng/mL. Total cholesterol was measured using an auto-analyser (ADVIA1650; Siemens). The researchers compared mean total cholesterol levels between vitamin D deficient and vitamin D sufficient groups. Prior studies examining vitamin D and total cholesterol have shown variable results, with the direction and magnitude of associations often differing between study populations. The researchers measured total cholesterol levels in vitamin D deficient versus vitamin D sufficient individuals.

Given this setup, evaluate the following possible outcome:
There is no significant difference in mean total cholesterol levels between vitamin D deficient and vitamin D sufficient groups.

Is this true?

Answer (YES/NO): YES